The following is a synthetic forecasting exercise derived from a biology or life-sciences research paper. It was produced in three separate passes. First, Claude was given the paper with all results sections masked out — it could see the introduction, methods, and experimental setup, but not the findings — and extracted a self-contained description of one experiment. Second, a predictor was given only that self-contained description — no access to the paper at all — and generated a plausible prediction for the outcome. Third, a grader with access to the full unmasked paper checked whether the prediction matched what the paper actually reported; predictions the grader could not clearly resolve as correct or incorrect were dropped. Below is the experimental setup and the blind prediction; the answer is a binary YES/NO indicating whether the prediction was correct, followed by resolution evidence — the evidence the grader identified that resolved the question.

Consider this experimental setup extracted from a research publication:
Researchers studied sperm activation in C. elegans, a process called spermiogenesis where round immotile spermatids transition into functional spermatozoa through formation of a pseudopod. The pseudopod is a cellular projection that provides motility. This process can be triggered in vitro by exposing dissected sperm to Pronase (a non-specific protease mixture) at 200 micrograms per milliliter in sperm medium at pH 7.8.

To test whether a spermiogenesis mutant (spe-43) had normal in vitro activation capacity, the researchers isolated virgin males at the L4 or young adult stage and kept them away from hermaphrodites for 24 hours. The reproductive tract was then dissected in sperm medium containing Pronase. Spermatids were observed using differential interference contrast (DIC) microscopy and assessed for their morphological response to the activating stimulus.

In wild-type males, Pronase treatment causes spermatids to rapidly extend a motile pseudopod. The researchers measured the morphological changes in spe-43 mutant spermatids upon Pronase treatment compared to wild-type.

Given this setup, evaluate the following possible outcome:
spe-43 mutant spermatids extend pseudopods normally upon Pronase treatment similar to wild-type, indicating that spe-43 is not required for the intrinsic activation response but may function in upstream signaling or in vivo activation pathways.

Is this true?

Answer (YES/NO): NO